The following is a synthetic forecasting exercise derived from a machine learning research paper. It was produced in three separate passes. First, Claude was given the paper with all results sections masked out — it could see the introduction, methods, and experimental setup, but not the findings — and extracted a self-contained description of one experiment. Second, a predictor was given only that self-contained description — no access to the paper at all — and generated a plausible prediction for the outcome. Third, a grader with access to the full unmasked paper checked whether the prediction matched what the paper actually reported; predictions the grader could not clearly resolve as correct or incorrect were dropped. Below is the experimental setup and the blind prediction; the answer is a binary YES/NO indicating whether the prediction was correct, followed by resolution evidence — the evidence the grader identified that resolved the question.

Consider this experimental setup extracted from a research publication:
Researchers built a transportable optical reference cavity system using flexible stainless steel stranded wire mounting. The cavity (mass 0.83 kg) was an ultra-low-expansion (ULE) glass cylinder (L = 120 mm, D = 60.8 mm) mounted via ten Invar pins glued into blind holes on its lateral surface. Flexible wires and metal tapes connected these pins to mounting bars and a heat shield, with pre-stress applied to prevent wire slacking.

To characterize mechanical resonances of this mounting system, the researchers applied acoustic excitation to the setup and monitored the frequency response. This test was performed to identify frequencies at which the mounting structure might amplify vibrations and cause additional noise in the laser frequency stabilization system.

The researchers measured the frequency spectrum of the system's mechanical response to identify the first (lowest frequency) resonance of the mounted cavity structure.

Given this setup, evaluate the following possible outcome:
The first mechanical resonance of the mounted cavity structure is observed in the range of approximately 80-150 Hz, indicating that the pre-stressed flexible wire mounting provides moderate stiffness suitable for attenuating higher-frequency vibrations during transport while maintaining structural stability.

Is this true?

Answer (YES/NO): YES